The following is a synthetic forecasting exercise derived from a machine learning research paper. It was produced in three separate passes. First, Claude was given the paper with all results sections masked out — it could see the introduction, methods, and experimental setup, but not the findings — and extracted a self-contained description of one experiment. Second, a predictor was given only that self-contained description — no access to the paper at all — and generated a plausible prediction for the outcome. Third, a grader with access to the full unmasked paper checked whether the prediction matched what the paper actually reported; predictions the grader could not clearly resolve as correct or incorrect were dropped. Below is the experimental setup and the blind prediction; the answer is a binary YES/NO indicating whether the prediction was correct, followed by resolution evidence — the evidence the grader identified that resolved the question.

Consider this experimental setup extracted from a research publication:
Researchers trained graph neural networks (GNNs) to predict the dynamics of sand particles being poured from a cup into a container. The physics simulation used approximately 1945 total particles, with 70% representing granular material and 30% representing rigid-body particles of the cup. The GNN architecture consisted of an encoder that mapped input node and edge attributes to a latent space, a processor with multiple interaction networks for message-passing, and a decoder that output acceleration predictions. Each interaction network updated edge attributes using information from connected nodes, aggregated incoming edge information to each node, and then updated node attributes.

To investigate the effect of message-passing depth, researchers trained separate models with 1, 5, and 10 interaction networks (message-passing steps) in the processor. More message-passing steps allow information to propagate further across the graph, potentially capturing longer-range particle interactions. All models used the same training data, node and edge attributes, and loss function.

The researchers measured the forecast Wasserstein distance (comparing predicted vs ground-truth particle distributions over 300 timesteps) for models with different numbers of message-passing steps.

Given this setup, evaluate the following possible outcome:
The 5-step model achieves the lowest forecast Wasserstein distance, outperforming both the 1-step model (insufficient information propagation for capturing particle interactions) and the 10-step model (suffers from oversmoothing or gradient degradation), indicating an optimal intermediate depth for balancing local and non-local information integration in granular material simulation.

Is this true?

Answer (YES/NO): NO